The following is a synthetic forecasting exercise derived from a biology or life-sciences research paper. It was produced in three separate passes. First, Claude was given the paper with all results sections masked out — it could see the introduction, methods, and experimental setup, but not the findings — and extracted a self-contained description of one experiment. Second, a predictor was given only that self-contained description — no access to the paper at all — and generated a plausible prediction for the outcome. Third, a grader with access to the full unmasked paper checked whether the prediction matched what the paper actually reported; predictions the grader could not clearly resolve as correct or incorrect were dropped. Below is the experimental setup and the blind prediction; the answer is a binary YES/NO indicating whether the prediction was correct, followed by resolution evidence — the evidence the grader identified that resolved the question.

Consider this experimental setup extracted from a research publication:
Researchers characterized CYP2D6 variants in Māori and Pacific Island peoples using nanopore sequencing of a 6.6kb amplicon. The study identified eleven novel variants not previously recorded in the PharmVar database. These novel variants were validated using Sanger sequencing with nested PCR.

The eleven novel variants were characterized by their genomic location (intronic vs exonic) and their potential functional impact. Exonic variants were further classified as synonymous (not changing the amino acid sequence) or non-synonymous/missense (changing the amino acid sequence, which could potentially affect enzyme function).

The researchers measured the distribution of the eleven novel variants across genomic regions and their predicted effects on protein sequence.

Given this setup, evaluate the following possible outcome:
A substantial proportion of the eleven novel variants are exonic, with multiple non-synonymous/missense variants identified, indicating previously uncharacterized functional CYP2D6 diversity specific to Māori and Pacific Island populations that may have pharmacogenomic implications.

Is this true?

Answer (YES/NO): YES